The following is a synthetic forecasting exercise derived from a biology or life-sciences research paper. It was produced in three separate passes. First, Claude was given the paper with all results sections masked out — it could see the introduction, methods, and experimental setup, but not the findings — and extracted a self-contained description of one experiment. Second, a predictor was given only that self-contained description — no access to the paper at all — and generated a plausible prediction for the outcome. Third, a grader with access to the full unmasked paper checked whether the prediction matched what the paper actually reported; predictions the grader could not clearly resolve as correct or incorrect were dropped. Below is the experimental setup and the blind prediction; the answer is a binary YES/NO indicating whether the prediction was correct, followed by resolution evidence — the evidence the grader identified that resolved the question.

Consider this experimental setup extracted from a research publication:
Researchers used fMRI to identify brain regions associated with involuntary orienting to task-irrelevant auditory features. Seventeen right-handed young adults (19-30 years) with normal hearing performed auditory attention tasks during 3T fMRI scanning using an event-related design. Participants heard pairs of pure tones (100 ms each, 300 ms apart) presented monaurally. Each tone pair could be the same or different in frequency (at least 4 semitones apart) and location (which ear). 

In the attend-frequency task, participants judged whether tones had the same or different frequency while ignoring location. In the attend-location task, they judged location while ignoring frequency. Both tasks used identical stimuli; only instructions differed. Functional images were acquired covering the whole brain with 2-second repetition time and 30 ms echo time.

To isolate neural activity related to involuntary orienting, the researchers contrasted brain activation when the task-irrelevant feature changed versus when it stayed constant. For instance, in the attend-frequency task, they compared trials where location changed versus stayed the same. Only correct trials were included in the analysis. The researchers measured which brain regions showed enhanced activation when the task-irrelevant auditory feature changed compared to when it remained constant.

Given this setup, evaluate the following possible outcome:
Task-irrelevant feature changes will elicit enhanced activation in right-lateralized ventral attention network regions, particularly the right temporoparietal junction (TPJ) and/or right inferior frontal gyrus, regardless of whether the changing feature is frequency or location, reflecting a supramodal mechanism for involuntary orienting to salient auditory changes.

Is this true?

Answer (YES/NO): NO